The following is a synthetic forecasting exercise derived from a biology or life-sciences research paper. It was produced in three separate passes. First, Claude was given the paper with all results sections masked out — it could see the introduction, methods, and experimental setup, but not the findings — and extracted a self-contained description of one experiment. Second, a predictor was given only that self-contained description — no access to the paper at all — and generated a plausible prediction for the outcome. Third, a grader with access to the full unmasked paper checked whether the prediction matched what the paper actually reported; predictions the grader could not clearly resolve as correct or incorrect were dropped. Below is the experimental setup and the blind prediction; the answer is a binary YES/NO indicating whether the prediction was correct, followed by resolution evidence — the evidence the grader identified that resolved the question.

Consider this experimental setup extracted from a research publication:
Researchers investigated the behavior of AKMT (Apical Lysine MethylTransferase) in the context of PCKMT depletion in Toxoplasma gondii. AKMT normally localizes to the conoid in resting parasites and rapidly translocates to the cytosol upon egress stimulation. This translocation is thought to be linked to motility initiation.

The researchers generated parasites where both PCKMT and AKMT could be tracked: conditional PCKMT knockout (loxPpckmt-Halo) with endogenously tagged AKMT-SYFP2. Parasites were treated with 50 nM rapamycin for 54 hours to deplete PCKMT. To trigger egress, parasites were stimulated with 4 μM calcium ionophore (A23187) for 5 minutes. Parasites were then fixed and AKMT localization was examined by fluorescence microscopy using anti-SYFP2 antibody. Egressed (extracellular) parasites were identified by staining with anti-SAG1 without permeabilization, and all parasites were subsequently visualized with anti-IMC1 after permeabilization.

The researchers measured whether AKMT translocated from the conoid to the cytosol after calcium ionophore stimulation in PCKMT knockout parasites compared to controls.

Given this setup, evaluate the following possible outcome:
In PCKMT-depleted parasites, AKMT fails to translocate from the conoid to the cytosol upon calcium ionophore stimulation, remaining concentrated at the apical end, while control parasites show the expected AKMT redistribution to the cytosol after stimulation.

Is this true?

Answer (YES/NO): YES